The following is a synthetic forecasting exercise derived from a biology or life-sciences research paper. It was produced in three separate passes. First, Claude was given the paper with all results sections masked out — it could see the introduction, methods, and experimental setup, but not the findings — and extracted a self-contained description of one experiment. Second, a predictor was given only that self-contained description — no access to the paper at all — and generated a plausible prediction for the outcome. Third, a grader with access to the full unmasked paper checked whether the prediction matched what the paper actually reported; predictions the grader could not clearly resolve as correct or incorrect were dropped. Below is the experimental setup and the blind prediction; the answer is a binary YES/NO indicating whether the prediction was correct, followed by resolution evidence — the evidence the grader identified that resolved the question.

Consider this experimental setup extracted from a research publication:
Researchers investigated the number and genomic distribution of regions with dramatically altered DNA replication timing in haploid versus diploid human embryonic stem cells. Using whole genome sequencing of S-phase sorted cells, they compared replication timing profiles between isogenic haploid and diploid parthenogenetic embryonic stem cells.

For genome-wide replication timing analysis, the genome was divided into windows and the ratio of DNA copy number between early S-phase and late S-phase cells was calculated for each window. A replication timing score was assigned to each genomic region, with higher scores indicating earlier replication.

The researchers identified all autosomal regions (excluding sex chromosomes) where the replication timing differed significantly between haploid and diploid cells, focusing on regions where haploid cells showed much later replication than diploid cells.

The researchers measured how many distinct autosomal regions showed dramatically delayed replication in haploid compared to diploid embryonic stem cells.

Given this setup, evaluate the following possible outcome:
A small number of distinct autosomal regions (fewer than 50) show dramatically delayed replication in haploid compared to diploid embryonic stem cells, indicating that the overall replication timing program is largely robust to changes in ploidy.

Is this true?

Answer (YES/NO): YES